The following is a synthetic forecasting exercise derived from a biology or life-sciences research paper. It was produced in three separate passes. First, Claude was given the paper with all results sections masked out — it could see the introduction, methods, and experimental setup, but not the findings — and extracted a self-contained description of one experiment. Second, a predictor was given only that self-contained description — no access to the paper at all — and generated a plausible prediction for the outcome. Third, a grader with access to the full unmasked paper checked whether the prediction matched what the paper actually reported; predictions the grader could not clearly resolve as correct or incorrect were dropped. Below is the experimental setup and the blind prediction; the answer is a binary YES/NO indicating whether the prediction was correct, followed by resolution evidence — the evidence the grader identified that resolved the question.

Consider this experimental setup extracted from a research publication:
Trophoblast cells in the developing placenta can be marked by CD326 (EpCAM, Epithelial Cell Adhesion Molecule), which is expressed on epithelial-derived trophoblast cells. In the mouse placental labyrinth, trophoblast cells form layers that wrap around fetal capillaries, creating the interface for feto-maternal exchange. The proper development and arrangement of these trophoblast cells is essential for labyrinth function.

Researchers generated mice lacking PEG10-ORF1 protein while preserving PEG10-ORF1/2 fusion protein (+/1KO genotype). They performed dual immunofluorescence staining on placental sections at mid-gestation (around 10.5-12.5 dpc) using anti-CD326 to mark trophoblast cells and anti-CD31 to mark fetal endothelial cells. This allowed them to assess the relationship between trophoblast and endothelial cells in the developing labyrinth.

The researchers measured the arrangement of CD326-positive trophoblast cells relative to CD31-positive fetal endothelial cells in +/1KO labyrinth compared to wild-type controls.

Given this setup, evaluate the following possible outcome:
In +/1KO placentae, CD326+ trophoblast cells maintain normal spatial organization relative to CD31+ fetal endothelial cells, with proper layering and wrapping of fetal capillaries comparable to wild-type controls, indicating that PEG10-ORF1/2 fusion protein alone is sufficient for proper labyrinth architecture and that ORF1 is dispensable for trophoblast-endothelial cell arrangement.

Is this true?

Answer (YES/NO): NO